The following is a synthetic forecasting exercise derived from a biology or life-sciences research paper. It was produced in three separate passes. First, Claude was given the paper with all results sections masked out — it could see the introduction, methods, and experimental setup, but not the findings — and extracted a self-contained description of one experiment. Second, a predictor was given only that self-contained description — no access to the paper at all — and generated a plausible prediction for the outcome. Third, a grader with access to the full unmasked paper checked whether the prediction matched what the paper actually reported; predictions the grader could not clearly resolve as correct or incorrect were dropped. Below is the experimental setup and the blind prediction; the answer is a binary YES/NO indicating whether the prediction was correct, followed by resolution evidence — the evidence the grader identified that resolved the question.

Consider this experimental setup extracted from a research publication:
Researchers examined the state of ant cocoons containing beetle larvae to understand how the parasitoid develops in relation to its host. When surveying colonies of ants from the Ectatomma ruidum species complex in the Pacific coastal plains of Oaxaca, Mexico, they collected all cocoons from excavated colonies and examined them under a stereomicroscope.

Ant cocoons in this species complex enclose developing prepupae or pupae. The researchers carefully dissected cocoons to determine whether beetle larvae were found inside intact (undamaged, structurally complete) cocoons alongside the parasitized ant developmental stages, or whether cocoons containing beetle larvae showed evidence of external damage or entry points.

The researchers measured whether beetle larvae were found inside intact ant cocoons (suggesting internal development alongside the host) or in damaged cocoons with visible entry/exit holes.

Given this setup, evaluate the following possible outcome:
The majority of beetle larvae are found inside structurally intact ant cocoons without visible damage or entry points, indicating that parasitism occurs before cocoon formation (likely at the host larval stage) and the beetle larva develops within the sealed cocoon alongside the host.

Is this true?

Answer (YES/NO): YES